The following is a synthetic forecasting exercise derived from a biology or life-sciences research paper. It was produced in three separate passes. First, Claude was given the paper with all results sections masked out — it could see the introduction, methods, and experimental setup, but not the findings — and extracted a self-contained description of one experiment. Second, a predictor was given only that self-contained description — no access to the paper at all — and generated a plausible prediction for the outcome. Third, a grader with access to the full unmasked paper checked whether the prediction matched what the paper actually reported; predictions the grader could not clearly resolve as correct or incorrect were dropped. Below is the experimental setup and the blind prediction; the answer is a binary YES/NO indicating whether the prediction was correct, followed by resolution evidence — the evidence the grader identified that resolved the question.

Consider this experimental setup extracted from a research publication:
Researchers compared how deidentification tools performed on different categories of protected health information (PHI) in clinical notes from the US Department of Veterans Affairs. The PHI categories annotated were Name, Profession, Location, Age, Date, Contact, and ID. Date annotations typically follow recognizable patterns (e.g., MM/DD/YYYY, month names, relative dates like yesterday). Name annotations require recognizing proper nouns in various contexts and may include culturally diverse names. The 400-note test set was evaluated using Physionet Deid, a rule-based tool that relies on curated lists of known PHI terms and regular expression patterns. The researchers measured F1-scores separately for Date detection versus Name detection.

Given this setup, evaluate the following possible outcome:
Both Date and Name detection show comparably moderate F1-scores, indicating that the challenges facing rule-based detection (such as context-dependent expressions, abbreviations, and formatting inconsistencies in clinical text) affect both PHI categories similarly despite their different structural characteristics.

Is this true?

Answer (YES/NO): NO